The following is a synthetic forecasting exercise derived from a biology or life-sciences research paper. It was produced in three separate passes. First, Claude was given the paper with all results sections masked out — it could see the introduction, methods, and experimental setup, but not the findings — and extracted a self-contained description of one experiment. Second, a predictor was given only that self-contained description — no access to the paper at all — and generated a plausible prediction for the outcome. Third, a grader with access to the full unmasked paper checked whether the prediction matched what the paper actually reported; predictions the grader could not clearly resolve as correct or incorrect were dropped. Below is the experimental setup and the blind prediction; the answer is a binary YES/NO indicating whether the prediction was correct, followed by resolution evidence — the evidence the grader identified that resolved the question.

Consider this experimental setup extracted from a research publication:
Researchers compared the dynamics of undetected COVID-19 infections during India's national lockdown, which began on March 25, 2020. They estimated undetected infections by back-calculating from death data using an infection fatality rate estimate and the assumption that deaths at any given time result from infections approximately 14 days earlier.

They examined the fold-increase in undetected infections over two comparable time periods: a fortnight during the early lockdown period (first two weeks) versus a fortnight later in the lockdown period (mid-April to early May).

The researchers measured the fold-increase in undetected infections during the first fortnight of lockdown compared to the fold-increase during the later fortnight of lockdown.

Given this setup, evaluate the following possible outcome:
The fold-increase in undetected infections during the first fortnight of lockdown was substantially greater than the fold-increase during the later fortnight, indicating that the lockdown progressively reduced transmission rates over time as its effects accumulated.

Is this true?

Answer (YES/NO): YES